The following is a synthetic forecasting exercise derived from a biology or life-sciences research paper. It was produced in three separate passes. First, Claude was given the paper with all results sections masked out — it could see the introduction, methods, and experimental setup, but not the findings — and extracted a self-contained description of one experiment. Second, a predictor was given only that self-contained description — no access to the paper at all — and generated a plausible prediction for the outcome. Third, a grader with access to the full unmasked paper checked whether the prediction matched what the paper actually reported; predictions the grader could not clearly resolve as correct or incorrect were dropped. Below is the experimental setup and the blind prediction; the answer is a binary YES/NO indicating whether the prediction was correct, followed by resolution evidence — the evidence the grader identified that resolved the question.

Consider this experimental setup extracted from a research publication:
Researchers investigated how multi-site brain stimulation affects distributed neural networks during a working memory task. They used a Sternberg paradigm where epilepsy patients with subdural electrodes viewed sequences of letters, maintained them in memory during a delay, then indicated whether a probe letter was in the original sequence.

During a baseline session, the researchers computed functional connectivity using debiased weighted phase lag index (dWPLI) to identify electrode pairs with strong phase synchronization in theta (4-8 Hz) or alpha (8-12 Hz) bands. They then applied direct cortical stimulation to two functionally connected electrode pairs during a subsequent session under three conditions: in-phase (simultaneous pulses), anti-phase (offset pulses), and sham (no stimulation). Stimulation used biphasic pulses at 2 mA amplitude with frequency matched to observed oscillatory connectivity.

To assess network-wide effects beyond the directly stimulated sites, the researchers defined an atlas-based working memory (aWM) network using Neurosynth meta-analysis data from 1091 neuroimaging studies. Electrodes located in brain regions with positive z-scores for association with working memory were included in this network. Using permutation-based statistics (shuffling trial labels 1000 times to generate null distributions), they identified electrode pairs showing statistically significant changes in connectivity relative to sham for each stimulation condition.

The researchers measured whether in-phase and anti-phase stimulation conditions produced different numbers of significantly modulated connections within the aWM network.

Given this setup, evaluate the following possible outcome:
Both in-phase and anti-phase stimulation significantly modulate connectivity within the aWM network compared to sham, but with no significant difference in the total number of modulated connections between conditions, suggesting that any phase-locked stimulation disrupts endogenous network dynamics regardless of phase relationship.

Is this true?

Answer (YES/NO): YES